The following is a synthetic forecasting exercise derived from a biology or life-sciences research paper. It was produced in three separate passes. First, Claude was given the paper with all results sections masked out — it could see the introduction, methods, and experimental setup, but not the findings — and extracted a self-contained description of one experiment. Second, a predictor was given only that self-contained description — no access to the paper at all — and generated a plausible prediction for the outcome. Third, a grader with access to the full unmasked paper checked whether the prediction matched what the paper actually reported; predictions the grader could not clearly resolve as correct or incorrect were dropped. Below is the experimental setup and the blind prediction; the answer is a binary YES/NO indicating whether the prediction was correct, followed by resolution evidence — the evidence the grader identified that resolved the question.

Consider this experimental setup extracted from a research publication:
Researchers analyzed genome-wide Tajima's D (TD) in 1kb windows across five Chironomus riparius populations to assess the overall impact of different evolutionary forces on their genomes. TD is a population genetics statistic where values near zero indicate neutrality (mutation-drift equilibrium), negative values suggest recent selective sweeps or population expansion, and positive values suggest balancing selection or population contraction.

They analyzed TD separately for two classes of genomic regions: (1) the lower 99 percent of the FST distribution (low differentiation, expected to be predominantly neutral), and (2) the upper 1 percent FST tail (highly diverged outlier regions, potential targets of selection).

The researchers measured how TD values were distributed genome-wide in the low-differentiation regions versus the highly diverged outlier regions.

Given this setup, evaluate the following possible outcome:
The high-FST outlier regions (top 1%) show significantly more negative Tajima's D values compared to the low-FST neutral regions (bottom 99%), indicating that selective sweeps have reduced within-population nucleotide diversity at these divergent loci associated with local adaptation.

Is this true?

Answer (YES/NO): NO